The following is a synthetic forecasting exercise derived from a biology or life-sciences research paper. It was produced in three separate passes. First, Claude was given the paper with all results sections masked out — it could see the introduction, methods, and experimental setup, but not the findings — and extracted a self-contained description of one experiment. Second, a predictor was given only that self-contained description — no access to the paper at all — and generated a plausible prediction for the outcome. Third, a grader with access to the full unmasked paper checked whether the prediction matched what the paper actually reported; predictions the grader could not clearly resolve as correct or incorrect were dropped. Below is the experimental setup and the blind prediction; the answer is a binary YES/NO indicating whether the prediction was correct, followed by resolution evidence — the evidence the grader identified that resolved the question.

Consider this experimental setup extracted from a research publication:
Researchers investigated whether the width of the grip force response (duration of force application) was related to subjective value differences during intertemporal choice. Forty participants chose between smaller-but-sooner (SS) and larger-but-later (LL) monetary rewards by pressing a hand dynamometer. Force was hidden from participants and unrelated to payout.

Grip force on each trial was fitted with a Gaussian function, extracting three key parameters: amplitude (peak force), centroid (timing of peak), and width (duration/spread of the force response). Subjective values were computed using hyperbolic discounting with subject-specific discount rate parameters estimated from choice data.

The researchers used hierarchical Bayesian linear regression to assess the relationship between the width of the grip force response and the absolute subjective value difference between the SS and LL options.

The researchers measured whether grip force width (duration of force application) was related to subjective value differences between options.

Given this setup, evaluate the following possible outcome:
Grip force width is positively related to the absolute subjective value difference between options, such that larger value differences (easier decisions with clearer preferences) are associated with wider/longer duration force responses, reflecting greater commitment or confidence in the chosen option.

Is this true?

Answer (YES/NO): NO